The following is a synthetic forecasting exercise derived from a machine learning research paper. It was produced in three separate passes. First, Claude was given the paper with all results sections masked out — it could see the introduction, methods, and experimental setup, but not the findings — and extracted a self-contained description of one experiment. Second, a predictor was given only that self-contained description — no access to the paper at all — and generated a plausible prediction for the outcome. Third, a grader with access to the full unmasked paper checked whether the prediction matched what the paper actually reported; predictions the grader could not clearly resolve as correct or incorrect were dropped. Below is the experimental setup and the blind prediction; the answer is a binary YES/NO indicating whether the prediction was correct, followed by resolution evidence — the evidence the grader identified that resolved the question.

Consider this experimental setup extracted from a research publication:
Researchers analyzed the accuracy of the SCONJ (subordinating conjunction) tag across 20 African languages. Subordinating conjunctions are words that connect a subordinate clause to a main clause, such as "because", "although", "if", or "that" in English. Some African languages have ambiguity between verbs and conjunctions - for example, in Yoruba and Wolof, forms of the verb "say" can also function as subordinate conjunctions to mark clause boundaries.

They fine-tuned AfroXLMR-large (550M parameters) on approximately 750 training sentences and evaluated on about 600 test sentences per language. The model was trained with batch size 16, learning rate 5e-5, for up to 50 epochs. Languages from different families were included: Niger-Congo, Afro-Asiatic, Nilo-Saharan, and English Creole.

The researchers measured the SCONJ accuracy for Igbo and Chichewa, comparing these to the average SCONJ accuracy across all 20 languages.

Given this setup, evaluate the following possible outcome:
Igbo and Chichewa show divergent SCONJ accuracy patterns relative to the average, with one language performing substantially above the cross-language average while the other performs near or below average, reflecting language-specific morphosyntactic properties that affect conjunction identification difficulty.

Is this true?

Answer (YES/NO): NO